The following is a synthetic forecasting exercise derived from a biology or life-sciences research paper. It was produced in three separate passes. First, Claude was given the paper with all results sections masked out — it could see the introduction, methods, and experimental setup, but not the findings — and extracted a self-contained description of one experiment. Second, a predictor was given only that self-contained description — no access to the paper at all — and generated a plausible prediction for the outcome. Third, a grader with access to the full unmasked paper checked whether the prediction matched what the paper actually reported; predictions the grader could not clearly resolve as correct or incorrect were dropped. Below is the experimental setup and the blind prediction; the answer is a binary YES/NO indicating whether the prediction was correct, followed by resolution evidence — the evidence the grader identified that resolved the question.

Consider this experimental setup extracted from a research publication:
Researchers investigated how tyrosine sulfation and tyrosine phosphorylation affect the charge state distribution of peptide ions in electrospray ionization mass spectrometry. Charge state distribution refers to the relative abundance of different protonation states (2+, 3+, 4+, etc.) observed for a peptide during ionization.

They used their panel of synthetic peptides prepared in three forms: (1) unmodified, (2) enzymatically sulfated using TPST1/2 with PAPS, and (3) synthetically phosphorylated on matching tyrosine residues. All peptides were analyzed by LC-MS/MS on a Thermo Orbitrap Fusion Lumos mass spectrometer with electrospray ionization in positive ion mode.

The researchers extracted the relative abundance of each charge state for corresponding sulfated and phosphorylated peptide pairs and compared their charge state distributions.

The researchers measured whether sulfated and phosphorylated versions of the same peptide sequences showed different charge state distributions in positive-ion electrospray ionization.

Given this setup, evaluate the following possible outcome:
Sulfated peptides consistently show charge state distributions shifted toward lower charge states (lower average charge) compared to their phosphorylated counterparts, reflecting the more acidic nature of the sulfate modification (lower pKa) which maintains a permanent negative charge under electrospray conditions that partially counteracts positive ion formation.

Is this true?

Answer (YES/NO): YES